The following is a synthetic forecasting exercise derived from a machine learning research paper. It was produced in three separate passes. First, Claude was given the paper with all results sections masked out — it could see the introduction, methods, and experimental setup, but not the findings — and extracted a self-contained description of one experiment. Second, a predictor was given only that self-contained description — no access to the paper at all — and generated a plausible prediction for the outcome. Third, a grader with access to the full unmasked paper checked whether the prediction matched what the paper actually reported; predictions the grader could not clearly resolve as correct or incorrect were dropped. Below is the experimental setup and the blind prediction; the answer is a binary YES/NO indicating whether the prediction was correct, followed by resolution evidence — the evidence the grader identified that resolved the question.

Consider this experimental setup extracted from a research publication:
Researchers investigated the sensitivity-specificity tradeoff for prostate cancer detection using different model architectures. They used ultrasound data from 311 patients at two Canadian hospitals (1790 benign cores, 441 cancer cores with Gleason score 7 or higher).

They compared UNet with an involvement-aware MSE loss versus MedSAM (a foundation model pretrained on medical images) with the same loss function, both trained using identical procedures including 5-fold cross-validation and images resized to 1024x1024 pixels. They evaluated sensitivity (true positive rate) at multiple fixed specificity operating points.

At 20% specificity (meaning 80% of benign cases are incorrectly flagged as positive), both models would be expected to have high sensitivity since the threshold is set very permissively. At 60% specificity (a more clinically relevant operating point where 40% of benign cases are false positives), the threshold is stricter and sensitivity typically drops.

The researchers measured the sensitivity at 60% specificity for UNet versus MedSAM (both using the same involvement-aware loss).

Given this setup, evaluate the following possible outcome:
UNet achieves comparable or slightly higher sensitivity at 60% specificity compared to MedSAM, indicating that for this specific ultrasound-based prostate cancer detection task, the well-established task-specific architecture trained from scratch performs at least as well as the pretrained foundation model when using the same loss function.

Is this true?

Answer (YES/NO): NO